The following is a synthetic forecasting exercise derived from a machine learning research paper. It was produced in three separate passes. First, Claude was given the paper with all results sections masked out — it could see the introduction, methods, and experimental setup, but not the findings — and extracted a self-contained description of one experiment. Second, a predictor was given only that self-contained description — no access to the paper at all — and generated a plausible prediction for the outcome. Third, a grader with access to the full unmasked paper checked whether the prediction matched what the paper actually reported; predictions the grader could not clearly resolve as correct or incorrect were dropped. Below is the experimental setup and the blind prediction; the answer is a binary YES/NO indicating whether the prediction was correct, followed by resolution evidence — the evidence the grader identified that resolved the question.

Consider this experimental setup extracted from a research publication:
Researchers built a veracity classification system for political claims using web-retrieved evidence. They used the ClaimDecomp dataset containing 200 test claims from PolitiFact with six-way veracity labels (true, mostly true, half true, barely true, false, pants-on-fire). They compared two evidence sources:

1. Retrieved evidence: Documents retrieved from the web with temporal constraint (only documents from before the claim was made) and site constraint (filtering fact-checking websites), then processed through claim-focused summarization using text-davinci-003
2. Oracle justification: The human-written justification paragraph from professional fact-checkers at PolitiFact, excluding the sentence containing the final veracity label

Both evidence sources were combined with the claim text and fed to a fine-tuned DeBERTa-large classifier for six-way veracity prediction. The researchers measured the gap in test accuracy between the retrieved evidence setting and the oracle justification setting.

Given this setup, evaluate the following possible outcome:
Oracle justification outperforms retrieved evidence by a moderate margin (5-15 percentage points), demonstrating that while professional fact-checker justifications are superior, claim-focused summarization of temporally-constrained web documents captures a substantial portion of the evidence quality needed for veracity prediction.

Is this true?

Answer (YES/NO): NO